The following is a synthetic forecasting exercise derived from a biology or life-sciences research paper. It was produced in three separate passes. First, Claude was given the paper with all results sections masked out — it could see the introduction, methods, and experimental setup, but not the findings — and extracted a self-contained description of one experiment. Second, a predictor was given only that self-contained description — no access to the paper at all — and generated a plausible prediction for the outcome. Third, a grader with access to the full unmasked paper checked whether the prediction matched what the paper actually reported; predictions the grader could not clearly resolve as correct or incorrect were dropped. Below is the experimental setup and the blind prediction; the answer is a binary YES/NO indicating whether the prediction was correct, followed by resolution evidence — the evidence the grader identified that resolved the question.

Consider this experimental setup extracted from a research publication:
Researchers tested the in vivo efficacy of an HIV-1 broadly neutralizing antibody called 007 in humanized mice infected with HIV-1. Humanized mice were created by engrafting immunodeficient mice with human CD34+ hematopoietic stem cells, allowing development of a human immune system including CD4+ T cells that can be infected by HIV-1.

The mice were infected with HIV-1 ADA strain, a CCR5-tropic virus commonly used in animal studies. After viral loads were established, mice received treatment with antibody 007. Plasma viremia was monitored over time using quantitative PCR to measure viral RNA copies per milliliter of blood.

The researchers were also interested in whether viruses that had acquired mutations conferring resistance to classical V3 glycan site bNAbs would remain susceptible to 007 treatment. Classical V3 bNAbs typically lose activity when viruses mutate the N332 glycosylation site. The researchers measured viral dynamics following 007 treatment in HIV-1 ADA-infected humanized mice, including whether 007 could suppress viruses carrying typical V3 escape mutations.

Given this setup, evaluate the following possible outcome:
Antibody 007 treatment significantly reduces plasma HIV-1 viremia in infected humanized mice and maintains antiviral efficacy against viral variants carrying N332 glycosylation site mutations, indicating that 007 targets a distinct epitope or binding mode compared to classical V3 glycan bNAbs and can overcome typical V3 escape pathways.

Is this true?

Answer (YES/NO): YES